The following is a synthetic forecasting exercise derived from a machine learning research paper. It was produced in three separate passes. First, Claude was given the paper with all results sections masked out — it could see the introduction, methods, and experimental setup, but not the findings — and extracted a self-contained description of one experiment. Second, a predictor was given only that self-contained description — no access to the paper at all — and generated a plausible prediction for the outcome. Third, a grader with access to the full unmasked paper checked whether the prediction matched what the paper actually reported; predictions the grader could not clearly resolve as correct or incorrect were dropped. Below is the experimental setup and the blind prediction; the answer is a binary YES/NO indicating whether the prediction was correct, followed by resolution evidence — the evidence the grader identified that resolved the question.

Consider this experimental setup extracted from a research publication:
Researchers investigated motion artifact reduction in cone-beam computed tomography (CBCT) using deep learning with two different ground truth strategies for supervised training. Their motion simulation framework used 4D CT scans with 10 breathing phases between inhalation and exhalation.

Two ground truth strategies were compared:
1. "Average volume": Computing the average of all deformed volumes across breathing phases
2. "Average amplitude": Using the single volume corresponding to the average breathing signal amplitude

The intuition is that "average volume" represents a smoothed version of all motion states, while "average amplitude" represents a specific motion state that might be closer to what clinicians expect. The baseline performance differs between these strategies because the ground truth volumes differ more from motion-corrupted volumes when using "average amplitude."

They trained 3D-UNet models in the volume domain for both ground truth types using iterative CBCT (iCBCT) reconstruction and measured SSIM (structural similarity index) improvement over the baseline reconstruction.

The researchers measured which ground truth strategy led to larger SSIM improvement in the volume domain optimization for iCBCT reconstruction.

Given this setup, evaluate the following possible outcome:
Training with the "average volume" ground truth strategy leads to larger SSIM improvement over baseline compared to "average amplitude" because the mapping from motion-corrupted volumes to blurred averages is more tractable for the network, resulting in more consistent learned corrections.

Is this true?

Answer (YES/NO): NO